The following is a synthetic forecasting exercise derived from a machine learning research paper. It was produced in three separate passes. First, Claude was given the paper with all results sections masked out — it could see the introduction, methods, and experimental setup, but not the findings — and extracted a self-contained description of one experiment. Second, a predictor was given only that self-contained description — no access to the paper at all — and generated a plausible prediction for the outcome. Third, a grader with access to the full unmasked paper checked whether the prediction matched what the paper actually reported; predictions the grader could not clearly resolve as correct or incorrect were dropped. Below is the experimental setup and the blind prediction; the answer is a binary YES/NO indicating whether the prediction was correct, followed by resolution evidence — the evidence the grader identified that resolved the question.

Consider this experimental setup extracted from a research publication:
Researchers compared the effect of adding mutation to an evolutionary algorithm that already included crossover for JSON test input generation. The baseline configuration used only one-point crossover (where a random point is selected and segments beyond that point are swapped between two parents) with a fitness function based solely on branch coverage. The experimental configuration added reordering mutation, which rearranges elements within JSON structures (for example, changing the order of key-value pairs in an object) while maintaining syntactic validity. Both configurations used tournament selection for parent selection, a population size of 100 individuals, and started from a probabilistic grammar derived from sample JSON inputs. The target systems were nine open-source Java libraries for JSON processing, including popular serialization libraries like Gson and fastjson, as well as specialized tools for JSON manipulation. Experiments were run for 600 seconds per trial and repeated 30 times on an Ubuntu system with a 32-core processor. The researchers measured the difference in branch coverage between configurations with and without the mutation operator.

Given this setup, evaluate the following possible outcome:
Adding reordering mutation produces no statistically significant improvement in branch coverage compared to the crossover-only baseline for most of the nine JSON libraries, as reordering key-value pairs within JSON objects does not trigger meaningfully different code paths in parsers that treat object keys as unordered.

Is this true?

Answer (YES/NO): YES